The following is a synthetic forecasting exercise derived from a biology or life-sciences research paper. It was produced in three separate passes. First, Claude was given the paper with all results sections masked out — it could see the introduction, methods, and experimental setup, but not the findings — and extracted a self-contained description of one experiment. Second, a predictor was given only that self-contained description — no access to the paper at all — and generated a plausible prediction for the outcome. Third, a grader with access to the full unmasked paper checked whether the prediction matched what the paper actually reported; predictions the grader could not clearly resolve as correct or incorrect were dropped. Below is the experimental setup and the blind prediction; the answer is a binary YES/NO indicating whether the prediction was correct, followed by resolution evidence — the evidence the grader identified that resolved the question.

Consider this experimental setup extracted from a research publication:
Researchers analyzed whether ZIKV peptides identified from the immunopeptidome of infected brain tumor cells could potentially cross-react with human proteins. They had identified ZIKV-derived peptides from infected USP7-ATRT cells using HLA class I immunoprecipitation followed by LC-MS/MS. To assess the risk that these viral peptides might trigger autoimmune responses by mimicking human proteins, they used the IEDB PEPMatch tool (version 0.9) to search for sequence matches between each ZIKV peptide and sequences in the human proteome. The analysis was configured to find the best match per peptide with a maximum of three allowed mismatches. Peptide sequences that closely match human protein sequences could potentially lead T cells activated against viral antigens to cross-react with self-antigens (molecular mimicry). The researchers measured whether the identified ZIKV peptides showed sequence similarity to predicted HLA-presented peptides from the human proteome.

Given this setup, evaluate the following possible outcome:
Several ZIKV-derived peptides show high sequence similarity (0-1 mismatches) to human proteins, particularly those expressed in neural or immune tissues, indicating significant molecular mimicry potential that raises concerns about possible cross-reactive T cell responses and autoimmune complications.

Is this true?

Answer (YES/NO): NO